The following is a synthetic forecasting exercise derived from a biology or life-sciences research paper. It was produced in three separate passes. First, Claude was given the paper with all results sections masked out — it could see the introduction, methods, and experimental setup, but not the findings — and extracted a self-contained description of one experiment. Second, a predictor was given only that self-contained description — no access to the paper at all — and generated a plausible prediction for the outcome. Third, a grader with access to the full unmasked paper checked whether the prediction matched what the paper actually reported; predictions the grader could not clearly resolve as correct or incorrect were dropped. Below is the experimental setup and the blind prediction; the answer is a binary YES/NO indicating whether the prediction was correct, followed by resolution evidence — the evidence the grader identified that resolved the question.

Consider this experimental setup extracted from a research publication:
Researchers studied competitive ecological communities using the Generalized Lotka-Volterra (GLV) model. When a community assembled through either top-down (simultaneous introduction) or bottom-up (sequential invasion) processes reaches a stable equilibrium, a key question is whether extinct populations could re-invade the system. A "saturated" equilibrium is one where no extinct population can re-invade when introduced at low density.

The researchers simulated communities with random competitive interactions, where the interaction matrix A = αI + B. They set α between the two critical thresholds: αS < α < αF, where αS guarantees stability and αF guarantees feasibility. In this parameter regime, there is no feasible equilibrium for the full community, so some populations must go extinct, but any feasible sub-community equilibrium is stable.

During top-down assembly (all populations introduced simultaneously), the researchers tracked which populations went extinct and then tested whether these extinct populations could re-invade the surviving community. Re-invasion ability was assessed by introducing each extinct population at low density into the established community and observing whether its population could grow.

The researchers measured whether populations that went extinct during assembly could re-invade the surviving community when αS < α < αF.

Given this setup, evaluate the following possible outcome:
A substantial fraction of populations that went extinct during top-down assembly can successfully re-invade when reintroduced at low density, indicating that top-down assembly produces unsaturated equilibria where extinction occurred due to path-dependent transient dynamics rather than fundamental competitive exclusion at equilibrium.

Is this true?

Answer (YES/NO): NO